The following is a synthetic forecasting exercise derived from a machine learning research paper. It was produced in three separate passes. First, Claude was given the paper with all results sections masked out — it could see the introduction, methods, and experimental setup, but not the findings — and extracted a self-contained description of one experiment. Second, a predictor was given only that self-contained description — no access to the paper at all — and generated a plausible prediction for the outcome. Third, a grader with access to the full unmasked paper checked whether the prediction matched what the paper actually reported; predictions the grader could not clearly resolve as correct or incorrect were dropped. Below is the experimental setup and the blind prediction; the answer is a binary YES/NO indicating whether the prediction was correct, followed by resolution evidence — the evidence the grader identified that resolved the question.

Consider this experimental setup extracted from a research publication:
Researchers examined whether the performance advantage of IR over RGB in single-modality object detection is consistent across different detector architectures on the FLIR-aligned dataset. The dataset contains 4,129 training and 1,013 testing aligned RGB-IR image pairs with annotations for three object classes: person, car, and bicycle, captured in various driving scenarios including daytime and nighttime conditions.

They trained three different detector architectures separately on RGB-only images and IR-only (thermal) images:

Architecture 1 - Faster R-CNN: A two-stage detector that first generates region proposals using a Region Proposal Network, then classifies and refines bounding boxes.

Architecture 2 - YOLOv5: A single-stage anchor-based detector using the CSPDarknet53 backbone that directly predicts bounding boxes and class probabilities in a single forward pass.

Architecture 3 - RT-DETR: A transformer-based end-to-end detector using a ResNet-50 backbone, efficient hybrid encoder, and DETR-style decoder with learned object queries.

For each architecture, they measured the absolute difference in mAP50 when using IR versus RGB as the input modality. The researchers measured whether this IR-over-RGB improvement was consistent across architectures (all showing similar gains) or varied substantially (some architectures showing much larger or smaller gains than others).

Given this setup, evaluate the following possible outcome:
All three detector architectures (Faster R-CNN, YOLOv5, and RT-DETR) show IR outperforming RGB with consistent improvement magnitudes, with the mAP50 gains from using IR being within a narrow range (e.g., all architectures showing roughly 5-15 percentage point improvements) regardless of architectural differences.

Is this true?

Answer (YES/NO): YES